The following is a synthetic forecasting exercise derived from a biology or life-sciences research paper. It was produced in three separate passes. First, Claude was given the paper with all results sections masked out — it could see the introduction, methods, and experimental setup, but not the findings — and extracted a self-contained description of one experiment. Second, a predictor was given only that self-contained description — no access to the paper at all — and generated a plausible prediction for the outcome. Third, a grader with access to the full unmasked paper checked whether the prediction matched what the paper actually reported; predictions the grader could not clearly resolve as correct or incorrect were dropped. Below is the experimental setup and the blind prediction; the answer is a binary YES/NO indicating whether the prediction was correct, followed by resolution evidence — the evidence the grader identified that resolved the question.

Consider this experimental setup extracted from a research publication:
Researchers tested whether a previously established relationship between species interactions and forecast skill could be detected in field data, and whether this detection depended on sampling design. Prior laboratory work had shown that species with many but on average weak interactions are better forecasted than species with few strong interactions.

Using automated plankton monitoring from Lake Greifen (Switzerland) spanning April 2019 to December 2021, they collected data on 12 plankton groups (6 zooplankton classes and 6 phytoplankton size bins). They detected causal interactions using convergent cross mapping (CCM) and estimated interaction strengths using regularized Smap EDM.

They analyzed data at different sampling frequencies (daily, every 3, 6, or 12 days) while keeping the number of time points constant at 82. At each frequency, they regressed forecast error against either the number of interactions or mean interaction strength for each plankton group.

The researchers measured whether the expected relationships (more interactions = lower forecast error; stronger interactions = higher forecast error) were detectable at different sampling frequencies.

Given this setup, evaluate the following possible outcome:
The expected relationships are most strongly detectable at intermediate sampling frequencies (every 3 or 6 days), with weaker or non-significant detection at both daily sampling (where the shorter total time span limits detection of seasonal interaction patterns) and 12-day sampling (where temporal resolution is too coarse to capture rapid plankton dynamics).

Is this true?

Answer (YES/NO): NO